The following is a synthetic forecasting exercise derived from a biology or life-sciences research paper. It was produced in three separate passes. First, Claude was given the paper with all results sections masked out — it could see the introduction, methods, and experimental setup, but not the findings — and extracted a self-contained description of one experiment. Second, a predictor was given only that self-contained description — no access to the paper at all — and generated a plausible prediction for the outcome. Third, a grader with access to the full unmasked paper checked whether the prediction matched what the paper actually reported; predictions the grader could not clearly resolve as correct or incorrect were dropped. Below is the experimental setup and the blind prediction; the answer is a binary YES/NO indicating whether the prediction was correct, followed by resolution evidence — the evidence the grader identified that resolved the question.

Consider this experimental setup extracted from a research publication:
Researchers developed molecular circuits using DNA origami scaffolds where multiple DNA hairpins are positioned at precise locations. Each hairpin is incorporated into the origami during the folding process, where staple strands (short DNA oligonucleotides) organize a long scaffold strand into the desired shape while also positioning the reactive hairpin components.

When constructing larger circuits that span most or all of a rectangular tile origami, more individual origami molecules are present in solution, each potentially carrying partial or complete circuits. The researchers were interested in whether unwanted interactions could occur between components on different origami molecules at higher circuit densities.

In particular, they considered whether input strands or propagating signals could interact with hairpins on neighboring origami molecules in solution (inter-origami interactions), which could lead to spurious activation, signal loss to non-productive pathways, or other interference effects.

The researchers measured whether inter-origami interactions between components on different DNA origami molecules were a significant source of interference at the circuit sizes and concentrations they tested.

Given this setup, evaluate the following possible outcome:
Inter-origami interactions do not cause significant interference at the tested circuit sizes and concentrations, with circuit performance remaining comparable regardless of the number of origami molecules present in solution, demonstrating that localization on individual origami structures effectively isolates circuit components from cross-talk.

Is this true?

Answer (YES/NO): YES